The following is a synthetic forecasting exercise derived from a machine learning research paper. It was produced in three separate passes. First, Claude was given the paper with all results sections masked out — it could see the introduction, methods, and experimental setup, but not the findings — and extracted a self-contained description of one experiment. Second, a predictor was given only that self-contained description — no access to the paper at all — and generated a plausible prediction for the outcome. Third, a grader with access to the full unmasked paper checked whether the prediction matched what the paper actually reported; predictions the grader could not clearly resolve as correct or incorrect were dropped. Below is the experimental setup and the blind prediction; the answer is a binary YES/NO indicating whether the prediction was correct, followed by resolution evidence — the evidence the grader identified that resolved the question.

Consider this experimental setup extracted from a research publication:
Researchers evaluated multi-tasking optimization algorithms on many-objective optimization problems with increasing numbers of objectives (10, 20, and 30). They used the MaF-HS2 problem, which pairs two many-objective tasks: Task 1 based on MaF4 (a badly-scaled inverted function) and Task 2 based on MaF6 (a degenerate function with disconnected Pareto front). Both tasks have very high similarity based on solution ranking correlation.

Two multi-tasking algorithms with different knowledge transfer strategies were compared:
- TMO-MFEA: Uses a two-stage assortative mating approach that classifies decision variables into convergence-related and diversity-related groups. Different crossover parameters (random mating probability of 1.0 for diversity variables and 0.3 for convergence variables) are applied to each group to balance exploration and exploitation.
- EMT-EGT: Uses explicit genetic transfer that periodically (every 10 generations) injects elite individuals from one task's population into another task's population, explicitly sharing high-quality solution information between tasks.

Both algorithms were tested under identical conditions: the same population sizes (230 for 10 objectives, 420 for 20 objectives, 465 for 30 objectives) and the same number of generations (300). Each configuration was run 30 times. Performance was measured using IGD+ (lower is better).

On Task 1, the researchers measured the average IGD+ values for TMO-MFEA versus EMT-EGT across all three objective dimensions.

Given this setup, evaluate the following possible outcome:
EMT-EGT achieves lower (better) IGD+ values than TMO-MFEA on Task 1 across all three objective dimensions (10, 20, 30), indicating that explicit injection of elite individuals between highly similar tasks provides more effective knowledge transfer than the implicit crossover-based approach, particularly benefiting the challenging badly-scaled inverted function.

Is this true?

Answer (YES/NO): NO